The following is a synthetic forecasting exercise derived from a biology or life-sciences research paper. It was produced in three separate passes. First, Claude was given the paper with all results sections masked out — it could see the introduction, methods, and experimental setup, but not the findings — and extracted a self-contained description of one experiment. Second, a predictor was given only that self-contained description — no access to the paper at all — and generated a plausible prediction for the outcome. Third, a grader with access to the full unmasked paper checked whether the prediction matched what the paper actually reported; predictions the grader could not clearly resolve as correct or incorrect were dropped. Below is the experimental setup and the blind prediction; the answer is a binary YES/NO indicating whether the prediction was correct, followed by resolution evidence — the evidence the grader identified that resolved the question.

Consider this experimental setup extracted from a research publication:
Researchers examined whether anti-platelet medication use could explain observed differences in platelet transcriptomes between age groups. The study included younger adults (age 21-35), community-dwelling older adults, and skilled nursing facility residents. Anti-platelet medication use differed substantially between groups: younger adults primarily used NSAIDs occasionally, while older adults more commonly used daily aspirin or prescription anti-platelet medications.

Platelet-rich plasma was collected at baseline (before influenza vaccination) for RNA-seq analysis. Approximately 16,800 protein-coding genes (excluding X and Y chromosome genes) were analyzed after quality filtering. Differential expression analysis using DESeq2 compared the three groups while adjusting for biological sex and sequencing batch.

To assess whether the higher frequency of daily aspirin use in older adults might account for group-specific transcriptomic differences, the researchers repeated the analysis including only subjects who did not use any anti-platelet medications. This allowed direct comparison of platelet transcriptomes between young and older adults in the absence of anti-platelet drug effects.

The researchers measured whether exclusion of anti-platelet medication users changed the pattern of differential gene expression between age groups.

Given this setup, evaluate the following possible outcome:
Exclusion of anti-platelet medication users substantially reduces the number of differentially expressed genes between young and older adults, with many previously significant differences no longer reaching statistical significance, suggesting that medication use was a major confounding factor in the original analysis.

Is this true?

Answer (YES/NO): NO